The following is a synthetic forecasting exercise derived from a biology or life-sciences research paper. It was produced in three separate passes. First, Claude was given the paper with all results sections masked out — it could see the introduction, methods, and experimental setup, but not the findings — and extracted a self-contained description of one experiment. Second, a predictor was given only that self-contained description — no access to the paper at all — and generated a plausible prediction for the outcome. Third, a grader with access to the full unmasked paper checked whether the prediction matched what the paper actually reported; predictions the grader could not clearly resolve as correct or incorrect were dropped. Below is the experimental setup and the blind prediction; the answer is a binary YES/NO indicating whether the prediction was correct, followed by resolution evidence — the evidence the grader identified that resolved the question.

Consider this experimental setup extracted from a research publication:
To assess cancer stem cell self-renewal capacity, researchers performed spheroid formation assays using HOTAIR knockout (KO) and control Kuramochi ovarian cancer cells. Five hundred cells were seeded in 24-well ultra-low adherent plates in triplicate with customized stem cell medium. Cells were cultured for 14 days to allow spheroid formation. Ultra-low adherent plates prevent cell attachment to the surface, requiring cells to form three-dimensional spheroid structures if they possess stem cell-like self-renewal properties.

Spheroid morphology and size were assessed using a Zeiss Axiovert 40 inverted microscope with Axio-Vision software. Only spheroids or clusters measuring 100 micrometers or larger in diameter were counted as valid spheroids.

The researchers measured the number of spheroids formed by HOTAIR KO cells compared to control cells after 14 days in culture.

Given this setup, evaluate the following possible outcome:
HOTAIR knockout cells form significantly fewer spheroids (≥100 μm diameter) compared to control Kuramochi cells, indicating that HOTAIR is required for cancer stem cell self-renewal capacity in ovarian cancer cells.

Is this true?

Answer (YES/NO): YES